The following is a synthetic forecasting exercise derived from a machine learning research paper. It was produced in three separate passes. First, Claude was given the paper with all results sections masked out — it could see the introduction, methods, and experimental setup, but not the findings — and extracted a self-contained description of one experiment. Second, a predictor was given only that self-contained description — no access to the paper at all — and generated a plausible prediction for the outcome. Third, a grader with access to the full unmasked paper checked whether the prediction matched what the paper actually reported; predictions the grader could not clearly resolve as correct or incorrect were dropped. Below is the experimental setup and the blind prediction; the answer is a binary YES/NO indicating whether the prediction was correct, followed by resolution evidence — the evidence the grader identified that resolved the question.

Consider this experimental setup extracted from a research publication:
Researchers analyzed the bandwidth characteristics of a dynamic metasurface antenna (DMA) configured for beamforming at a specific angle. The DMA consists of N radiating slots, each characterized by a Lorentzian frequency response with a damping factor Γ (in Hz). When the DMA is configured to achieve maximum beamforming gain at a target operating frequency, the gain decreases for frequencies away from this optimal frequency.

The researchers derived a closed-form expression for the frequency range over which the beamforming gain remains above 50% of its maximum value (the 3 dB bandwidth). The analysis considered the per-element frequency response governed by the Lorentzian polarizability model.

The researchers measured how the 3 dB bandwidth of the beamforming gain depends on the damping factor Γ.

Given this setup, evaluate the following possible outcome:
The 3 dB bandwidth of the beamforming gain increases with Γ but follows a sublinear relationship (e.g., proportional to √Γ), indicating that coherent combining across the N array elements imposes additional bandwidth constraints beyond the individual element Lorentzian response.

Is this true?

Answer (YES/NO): NO